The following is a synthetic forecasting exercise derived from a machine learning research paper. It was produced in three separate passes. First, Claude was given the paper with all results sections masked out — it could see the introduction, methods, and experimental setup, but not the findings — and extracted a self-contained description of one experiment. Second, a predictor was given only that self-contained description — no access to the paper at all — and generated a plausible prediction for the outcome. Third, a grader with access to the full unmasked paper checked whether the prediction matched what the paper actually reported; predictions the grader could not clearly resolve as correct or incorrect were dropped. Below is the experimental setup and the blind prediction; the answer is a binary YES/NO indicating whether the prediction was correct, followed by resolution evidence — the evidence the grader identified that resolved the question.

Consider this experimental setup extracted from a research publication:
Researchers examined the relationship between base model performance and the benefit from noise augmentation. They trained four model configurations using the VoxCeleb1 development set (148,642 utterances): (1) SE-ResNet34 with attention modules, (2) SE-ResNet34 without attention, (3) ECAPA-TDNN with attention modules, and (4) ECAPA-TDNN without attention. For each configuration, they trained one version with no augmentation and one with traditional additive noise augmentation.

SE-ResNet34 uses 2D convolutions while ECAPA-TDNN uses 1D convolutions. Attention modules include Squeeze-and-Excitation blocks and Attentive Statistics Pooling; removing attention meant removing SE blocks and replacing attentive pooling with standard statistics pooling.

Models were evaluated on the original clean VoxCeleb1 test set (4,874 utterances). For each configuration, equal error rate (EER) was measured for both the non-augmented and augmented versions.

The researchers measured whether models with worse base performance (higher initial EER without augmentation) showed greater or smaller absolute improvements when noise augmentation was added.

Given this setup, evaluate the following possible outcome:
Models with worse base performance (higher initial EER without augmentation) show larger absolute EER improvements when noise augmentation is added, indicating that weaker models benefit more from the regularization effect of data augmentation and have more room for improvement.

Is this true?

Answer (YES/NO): YES